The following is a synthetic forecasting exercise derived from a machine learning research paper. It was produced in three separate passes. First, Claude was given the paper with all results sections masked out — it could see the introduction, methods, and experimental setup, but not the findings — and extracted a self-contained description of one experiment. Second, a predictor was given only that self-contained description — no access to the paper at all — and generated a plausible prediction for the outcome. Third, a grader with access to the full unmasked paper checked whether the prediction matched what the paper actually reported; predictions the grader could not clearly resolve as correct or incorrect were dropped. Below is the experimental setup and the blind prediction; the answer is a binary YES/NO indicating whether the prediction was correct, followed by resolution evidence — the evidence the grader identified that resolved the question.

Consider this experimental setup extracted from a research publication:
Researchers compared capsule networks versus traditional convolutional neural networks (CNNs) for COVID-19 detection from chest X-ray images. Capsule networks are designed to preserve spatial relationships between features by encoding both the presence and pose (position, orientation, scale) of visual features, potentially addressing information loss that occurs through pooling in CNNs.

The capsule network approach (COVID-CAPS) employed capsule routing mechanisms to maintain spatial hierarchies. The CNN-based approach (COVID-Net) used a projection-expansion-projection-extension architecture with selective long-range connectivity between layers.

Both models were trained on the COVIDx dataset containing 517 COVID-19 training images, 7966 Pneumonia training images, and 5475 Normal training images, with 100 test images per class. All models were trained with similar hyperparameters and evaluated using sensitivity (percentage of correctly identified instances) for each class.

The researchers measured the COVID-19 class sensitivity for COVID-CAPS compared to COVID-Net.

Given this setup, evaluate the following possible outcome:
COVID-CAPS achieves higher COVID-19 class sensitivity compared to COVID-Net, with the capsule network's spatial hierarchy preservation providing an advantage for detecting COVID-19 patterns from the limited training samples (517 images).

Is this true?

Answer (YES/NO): NO